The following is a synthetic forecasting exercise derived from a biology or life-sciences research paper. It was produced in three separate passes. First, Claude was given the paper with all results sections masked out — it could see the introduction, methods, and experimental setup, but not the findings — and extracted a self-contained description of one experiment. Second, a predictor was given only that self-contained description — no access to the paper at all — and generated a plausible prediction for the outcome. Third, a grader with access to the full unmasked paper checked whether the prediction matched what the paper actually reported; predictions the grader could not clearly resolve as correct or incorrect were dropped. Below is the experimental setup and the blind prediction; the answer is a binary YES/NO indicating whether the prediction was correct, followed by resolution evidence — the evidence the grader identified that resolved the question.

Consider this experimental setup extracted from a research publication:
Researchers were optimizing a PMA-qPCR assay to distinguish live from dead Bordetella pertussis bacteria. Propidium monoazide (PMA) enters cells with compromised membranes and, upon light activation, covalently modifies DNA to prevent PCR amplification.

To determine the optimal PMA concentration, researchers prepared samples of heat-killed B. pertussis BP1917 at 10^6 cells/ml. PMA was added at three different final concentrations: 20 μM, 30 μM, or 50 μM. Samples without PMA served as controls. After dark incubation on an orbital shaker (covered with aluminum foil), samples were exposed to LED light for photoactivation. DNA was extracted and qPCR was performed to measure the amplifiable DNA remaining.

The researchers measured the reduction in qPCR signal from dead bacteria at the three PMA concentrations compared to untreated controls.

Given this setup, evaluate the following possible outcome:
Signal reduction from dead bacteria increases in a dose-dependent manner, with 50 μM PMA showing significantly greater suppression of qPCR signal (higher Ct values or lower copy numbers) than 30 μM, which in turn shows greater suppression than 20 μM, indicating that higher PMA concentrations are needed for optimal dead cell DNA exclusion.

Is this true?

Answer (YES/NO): NO